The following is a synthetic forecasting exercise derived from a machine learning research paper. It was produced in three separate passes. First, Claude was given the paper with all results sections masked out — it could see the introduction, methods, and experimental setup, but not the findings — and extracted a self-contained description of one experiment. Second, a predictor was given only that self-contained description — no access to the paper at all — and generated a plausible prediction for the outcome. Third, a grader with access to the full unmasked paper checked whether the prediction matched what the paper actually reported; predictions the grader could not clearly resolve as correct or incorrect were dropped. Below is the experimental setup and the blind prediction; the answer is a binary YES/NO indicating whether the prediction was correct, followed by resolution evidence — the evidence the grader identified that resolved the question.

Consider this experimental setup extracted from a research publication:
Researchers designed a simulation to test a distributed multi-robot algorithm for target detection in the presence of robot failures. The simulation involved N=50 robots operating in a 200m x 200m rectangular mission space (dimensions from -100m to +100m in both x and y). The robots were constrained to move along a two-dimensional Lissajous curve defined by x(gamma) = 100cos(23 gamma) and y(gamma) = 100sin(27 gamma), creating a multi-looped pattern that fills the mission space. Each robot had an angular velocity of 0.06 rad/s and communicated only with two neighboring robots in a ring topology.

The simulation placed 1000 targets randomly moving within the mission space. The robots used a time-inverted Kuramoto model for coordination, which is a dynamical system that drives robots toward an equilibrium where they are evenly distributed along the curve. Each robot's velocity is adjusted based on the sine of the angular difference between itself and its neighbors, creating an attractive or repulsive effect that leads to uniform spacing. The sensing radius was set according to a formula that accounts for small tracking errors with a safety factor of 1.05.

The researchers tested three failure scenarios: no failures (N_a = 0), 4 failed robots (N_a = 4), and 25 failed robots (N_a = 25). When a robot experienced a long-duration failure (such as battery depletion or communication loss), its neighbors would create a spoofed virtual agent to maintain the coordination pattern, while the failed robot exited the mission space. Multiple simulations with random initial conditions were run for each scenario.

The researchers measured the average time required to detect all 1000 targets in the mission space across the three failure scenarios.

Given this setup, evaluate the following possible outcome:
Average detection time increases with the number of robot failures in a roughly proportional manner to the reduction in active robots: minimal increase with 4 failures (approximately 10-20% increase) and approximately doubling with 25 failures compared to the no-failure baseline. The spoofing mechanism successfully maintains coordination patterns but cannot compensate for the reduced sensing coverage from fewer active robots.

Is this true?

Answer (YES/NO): NO